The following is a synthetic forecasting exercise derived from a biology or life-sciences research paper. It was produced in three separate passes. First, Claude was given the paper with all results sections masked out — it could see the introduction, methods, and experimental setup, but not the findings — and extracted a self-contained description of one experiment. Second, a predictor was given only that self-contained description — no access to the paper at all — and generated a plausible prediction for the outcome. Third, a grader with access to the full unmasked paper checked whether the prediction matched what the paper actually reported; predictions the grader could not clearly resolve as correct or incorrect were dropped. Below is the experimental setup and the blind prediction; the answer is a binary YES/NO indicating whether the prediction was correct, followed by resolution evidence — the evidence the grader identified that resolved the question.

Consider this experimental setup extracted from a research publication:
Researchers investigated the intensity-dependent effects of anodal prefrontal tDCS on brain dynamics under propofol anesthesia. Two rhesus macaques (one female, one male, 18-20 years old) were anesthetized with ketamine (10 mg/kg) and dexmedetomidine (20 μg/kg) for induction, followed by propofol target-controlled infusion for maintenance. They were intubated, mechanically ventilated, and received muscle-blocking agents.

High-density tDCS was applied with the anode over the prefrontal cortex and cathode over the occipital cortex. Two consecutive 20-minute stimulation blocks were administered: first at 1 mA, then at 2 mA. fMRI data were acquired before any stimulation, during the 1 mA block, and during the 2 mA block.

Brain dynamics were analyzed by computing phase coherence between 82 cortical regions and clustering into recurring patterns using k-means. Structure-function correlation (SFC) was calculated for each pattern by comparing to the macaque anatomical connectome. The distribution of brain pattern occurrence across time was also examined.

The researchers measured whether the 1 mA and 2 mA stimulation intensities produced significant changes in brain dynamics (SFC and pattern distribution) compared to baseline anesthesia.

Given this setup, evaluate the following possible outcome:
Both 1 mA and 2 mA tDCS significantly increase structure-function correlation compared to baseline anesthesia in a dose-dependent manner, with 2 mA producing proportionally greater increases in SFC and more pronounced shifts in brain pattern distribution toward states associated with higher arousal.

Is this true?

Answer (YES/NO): NO